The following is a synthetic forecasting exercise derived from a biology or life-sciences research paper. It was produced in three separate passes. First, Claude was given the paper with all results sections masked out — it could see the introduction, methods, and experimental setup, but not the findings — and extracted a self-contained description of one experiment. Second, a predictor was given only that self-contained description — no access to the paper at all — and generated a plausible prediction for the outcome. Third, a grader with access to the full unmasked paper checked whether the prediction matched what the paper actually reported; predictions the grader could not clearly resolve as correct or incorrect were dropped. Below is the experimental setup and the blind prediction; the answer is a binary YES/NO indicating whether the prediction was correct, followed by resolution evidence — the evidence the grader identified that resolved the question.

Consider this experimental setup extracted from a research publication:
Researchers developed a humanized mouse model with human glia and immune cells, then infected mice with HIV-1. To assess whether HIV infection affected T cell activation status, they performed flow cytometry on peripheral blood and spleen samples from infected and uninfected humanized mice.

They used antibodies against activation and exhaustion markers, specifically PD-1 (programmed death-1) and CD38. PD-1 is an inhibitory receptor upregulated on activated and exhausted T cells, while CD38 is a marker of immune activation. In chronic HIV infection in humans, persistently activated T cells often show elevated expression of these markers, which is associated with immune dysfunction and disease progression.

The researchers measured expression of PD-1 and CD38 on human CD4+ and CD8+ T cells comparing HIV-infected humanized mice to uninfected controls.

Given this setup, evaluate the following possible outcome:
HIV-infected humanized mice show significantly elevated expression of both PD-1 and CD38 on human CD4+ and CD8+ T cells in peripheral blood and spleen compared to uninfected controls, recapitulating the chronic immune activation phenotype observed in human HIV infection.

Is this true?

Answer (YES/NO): YES